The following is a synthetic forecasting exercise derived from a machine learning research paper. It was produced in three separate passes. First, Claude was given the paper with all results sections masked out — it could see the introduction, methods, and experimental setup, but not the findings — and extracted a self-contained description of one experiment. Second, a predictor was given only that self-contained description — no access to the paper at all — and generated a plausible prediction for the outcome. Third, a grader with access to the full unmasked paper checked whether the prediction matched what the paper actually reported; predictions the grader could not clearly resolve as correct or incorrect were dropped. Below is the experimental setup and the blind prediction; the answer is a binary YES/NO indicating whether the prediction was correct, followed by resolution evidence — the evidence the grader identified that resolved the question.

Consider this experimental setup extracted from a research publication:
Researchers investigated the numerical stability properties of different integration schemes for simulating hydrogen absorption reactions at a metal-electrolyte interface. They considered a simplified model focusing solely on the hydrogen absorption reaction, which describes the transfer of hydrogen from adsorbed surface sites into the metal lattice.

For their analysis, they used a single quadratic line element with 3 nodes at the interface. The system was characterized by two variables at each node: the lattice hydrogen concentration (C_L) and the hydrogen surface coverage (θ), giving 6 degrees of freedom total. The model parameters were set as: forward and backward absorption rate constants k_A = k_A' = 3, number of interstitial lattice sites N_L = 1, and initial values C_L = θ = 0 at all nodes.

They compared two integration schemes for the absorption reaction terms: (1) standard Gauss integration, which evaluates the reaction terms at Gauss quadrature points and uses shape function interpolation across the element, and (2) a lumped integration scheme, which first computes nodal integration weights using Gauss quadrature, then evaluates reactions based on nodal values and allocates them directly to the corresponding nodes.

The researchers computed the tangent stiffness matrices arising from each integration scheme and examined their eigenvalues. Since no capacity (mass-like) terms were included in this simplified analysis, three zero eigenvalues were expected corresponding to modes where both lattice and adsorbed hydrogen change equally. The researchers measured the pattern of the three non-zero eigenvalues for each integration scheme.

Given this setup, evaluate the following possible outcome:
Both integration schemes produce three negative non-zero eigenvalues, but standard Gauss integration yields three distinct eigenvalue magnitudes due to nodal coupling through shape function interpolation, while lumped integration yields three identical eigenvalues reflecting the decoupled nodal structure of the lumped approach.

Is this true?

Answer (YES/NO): NO